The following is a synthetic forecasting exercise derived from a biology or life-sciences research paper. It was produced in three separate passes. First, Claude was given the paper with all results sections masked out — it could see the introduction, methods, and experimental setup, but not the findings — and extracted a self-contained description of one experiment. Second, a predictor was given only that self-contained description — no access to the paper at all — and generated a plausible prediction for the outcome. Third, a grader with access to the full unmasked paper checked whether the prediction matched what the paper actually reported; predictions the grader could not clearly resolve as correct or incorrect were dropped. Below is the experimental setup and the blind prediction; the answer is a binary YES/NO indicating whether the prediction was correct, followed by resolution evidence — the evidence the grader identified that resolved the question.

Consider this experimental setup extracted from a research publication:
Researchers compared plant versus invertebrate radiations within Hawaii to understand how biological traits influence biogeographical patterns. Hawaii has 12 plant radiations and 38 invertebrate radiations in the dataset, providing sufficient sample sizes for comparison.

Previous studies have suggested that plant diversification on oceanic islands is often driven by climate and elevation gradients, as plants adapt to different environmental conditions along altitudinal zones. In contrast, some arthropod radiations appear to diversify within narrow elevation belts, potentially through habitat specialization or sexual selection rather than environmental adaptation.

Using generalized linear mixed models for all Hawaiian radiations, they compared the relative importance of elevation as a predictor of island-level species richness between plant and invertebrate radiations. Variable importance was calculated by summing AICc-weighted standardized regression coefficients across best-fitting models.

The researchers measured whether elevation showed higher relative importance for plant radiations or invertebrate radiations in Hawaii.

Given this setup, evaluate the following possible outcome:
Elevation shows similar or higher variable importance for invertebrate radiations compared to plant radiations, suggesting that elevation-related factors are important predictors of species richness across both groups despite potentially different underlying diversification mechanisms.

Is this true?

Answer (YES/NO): NO